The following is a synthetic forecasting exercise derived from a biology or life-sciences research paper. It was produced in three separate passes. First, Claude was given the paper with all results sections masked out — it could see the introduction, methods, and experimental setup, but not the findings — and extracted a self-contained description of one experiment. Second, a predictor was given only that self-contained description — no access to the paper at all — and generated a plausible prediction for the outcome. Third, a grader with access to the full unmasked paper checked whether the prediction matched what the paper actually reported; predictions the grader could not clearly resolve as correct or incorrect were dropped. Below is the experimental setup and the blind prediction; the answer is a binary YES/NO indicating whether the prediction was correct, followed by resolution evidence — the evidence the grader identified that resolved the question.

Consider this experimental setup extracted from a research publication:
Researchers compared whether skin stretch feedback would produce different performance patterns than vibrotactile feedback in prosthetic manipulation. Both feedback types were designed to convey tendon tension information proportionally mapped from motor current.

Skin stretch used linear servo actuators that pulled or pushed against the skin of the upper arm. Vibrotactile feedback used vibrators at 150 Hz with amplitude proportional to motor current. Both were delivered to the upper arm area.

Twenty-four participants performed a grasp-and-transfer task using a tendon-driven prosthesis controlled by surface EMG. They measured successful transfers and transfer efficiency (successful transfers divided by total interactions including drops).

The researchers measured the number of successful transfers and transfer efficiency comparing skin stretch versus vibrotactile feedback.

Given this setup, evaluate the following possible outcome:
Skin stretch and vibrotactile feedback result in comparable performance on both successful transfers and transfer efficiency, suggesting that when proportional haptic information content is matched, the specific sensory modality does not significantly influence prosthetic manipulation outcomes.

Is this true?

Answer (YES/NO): NO